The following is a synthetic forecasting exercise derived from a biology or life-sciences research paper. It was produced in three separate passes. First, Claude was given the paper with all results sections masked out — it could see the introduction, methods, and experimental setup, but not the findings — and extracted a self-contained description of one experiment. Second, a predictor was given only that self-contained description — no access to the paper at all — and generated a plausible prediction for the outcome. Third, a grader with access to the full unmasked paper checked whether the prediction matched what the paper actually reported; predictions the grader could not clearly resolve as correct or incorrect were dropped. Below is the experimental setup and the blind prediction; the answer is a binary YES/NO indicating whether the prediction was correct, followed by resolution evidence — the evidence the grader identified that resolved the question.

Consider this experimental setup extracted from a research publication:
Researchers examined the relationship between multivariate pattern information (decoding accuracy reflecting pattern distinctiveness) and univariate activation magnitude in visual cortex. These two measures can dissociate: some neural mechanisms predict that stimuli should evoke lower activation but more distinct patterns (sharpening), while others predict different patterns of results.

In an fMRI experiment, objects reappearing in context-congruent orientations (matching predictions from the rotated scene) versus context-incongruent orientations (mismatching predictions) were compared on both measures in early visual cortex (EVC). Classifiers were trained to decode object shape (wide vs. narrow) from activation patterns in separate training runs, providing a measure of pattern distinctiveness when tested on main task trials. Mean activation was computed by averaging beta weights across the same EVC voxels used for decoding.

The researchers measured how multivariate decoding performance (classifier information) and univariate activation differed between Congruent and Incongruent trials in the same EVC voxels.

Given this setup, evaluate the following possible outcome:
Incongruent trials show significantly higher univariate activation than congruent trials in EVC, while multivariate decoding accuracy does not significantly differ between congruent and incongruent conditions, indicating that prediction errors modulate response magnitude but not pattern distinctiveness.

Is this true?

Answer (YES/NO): NO